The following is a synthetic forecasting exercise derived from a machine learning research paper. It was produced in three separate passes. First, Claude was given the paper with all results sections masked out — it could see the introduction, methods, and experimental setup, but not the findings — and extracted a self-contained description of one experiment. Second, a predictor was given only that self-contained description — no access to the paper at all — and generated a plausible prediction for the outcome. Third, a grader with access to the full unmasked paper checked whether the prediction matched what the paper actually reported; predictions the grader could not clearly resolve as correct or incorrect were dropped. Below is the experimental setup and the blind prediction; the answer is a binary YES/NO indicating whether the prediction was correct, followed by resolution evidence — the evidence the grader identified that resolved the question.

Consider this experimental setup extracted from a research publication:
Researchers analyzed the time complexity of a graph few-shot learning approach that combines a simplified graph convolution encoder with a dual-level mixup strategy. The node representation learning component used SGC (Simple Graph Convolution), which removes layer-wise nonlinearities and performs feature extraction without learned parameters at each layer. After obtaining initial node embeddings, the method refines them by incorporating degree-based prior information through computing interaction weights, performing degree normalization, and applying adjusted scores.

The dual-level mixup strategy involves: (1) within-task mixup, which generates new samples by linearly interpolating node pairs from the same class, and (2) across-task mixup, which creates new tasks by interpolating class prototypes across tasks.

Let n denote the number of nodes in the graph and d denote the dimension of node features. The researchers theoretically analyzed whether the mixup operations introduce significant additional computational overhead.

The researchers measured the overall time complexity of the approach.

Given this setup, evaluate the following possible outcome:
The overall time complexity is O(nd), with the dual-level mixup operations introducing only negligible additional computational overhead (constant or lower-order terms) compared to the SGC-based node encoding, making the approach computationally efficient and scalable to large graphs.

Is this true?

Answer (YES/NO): NO